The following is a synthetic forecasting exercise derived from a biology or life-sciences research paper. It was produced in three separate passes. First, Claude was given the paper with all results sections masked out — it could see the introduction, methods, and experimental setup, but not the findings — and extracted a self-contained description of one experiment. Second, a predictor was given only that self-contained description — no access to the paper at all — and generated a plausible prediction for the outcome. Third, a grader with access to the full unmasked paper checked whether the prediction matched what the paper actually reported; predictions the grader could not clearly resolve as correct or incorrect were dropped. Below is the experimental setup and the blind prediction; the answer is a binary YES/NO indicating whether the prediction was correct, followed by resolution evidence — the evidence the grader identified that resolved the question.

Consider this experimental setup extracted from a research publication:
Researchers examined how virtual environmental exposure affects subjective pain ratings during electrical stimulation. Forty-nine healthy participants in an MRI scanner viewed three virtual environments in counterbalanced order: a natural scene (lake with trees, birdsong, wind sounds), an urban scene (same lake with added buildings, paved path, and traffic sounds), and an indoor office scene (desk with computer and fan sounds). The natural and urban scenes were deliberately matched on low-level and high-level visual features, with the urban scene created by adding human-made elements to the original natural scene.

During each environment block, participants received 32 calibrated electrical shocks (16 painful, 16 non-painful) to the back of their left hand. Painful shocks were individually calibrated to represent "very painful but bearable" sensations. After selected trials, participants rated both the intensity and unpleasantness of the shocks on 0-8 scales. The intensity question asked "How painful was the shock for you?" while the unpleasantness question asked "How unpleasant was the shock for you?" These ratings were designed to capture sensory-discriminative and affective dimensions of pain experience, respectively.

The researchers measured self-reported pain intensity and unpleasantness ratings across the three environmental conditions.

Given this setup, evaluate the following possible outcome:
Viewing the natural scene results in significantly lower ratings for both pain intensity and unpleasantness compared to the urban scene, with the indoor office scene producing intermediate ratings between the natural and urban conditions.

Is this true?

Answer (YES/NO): NO